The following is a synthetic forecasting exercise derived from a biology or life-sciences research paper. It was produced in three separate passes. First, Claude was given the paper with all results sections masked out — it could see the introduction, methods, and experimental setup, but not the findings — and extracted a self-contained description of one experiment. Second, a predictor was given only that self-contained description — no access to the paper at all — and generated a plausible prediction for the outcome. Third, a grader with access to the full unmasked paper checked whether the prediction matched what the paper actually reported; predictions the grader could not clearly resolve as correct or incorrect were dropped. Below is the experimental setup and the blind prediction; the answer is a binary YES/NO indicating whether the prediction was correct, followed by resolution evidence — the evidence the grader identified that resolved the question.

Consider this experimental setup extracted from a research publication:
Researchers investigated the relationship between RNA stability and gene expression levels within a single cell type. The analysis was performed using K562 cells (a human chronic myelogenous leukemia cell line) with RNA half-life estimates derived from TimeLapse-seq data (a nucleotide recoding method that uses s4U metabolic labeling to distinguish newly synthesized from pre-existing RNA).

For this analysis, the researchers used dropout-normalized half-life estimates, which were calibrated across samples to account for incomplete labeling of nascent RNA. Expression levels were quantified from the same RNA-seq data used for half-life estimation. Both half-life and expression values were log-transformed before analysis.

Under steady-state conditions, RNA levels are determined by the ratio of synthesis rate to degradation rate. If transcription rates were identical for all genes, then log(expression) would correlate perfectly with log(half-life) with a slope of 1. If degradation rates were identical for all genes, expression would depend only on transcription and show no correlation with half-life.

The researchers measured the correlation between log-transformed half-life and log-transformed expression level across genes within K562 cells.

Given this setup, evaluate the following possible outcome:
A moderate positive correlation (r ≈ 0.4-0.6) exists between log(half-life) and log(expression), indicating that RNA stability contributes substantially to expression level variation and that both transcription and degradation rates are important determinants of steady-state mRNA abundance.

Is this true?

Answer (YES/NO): YES